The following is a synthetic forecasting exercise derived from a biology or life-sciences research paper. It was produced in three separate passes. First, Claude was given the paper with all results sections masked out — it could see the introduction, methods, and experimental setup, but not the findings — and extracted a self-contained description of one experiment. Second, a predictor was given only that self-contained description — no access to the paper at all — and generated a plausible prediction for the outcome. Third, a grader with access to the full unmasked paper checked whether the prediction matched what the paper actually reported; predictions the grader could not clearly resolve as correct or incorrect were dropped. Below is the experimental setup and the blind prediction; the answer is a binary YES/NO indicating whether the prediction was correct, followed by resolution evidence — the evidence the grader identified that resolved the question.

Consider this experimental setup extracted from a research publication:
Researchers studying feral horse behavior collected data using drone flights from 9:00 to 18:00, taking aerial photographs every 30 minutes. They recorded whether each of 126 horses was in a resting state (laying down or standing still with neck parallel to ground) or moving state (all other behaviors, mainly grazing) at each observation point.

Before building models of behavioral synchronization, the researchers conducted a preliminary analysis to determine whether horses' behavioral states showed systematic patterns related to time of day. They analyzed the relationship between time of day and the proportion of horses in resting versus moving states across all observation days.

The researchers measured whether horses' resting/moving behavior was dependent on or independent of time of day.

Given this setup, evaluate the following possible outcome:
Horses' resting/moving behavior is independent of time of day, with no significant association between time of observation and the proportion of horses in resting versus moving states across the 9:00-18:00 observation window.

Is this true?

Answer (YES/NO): YES